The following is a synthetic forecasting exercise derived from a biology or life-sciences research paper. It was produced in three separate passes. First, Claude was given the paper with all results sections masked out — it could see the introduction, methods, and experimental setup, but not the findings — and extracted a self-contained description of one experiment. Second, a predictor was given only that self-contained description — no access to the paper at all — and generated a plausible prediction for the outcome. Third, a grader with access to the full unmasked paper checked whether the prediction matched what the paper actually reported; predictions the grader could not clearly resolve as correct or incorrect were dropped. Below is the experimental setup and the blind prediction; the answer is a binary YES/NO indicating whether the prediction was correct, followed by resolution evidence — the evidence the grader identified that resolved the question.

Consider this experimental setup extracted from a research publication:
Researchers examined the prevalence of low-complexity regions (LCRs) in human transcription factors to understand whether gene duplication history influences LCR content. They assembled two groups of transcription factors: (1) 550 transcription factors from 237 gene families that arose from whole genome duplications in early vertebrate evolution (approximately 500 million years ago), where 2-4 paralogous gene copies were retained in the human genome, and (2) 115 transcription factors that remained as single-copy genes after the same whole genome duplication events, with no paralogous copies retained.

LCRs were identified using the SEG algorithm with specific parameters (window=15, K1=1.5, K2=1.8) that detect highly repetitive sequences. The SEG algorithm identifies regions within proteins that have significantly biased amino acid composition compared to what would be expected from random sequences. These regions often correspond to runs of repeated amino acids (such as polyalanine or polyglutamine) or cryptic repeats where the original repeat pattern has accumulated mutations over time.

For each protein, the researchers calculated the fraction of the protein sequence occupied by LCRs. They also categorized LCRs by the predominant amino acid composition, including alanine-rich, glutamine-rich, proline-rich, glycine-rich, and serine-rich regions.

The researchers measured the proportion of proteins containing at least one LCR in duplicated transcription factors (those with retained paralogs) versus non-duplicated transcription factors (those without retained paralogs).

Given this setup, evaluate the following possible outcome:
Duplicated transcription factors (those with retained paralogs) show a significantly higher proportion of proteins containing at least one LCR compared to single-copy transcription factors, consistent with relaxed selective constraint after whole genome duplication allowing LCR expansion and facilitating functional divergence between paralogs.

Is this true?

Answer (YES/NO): YES